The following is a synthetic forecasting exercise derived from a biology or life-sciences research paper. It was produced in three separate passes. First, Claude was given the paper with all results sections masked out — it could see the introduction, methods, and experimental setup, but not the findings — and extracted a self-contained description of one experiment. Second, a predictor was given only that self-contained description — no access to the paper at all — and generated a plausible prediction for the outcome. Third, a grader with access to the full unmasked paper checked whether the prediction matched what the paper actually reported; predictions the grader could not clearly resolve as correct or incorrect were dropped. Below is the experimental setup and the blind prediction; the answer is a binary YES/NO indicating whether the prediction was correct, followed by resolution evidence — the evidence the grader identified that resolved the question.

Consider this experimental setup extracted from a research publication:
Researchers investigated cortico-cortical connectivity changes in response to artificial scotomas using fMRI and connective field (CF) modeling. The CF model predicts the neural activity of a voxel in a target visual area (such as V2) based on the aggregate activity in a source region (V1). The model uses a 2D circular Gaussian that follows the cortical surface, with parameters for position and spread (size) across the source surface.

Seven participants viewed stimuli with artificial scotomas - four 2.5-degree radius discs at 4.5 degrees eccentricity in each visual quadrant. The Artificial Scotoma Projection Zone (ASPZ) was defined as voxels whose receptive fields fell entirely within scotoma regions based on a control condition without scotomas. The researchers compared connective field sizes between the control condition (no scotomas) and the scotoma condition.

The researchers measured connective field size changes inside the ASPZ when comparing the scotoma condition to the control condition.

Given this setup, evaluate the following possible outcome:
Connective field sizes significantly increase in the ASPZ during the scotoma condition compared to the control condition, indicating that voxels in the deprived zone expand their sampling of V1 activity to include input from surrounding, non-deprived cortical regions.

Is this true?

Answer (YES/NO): YES